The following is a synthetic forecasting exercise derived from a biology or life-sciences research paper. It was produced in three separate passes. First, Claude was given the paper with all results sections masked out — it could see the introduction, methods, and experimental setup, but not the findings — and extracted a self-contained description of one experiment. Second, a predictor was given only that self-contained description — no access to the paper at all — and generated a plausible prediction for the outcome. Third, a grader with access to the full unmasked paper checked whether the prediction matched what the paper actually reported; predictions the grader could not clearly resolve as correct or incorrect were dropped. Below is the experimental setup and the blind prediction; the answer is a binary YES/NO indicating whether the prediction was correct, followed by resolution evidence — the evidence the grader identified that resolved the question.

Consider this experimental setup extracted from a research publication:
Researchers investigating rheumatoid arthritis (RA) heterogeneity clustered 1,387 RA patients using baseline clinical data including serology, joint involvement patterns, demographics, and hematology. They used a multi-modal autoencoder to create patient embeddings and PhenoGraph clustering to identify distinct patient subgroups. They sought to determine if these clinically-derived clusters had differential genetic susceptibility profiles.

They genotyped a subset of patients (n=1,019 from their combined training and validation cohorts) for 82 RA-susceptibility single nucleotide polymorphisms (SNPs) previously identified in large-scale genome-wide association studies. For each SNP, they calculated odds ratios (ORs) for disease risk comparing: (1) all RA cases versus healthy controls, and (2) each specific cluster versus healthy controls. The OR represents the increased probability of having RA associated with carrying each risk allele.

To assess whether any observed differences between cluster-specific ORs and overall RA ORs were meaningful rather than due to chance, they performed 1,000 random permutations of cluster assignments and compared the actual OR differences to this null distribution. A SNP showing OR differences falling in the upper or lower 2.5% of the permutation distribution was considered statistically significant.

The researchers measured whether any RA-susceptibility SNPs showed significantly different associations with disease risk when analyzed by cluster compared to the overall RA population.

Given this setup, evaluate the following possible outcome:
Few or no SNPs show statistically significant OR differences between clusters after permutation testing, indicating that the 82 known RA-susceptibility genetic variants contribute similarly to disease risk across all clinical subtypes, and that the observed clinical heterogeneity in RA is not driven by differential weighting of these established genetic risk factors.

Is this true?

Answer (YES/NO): NO